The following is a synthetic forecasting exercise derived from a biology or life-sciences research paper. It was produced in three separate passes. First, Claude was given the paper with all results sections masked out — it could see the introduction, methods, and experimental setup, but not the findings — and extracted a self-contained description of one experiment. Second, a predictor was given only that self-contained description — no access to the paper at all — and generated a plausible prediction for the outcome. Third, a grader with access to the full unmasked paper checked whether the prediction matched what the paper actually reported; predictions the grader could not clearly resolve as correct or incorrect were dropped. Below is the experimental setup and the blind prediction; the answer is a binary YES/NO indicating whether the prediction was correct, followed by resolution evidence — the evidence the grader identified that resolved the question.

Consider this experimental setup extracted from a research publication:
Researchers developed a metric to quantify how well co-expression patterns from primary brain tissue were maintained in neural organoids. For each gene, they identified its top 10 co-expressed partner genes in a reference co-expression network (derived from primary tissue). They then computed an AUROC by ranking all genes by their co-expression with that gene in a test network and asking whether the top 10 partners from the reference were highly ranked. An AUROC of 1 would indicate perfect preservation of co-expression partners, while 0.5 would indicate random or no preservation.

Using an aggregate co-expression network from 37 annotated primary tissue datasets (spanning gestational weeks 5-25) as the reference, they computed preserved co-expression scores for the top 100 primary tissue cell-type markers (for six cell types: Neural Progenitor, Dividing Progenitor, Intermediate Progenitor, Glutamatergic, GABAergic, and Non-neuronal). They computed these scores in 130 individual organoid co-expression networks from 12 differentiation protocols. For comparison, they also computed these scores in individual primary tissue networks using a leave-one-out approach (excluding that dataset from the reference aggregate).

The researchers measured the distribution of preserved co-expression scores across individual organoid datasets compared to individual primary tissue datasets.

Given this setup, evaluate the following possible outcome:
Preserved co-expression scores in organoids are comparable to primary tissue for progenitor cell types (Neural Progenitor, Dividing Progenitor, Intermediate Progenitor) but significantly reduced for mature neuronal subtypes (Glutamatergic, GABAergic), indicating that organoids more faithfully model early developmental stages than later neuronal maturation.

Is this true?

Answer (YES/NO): NO